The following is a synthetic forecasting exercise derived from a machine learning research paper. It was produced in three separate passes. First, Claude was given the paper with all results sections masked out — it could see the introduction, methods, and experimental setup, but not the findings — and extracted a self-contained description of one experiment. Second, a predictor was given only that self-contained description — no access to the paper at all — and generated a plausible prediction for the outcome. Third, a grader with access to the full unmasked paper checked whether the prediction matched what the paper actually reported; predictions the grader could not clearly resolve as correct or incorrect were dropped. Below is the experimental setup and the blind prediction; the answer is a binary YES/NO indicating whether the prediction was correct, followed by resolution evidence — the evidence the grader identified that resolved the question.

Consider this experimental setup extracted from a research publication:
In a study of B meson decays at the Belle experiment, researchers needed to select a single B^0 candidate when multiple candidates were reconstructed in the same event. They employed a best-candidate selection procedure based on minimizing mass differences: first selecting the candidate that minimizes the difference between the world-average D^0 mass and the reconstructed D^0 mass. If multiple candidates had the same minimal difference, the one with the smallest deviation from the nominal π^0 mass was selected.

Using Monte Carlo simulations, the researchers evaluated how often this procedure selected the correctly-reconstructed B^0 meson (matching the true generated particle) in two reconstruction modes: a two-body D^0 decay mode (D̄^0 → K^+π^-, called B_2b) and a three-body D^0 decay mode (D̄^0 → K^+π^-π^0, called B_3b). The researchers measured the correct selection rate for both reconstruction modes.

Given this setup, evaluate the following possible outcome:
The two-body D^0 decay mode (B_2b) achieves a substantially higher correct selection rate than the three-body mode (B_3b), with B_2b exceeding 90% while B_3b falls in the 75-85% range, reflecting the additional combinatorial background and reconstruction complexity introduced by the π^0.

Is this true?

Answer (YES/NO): NO